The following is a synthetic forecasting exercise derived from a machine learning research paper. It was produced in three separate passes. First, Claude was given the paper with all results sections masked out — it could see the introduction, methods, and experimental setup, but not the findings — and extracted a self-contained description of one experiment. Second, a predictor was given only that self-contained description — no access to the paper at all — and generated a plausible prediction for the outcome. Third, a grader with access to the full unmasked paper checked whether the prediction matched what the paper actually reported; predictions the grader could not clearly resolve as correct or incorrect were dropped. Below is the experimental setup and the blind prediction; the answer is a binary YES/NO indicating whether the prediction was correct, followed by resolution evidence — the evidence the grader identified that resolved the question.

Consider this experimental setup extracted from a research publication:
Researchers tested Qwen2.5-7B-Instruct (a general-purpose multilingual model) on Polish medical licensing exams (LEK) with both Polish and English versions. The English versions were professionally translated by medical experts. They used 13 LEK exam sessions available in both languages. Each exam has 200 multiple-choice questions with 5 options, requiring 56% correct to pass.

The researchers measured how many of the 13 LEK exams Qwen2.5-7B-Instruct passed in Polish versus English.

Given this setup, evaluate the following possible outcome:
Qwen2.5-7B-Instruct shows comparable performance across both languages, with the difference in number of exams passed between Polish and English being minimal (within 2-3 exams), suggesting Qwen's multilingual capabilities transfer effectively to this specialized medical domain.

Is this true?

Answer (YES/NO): NO